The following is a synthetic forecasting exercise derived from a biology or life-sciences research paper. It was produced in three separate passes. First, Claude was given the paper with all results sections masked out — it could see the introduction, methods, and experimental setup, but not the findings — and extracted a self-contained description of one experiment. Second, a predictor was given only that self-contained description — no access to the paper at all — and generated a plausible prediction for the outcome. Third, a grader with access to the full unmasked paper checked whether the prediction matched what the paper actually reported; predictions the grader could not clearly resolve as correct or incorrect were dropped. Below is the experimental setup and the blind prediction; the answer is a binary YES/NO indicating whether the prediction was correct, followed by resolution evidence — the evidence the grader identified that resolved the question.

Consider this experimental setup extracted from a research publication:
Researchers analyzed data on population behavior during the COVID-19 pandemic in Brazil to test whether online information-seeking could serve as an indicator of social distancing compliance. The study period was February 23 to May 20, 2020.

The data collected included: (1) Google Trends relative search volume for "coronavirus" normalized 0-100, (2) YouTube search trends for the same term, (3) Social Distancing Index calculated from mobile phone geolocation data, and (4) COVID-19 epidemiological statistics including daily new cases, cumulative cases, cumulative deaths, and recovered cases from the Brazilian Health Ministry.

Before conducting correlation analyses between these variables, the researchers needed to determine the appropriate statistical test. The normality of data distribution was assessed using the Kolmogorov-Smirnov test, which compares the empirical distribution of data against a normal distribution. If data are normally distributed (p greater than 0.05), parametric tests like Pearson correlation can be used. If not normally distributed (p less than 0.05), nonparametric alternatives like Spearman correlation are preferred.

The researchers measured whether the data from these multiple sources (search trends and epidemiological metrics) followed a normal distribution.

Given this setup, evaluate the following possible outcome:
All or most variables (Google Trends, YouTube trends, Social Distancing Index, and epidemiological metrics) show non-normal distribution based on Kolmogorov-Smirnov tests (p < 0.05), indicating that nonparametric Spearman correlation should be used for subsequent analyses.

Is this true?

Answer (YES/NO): YES